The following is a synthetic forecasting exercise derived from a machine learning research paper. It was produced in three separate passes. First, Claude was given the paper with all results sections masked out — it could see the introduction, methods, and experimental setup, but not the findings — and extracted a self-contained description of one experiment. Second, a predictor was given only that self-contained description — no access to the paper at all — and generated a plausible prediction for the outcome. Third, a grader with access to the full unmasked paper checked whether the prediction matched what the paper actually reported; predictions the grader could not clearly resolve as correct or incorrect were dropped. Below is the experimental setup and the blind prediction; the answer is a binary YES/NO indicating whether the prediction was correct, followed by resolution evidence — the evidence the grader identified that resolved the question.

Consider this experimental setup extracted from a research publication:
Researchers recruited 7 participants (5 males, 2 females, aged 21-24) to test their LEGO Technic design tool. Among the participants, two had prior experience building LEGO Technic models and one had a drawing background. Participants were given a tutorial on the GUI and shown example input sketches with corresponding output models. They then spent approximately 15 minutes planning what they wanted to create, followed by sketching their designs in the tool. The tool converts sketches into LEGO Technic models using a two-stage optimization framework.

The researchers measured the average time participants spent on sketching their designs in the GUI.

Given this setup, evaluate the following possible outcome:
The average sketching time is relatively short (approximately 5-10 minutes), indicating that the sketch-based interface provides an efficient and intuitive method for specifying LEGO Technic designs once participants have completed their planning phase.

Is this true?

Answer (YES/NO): NO